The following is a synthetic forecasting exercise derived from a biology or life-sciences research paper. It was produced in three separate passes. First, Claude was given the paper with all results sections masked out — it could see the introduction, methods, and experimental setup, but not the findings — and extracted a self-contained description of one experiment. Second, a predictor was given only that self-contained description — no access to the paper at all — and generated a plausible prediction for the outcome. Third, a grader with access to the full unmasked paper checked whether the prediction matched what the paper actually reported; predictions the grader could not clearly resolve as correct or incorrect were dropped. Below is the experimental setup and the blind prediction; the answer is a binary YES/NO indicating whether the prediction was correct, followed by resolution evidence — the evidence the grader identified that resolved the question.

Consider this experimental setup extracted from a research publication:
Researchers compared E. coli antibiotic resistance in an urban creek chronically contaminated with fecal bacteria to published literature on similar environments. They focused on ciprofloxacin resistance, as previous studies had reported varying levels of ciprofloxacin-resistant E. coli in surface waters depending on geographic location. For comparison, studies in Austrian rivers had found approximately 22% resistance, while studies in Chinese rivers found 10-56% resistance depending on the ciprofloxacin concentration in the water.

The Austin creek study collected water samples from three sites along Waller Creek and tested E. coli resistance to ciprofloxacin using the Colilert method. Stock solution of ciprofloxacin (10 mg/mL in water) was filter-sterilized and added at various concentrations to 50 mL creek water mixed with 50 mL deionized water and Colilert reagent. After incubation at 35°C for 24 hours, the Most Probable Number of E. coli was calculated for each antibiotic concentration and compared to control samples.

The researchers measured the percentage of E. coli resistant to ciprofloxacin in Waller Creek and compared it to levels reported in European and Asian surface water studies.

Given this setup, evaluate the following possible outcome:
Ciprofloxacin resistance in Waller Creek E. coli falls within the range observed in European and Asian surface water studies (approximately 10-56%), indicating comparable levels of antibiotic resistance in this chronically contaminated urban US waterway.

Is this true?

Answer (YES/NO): NO